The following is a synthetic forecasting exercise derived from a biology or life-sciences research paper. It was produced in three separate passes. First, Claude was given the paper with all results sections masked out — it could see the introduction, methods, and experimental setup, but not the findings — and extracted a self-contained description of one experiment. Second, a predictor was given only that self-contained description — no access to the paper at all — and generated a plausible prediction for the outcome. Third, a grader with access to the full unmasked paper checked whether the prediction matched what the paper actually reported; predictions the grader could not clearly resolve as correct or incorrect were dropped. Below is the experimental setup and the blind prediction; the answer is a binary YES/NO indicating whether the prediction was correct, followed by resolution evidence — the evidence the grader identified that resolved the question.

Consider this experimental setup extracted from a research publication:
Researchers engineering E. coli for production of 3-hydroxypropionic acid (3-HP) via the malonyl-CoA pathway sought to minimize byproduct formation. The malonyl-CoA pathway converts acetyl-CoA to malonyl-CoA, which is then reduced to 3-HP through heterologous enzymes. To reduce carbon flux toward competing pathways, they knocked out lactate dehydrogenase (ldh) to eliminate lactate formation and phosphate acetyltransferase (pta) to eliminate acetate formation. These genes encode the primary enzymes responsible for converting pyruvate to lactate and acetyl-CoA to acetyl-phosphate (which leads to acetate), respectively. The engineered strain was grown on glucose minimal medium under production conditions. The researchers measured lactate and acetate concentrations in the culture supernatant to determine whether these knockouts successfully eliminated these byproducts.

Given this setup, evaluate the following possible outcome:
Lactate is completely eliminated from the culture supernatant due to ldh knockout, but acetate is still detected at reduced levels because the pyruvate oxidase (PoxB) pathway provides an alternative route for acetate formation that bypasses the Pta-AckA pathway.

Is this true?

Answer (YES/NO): NO